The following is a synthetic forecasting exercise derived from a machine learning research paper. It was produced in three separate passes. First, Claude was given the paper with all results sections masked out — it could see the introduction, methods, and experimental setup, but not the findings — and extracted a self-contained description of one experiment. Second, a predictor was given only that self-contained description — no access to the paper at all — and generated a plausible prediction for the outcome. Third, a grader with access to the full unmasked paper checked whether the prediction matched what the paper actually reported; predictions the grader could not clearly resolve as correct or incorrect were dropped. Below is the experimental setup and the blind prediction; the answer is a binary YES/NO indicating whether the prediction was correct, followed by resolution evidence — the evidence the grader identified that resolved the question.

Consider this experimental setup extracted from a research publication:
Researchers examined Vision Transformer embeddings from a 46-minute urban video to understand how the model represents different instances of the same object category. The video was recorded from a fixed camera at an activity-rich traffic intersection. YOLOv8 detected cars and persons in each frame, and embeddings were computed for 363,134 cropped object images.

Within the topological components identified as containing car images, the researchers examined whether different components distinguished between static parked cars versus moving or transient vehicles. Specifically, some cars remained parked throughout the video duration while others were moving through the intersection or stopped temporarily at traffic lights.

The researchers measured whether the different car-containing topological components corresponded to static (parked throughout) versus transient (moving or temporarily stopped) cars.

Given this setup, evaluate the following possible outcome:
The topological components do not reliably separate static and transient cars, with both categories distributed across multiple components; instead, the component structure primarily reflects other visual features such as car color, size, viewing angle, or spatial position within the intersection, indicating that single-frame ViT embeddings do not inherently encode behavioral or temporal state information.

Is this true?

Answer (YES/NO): NO